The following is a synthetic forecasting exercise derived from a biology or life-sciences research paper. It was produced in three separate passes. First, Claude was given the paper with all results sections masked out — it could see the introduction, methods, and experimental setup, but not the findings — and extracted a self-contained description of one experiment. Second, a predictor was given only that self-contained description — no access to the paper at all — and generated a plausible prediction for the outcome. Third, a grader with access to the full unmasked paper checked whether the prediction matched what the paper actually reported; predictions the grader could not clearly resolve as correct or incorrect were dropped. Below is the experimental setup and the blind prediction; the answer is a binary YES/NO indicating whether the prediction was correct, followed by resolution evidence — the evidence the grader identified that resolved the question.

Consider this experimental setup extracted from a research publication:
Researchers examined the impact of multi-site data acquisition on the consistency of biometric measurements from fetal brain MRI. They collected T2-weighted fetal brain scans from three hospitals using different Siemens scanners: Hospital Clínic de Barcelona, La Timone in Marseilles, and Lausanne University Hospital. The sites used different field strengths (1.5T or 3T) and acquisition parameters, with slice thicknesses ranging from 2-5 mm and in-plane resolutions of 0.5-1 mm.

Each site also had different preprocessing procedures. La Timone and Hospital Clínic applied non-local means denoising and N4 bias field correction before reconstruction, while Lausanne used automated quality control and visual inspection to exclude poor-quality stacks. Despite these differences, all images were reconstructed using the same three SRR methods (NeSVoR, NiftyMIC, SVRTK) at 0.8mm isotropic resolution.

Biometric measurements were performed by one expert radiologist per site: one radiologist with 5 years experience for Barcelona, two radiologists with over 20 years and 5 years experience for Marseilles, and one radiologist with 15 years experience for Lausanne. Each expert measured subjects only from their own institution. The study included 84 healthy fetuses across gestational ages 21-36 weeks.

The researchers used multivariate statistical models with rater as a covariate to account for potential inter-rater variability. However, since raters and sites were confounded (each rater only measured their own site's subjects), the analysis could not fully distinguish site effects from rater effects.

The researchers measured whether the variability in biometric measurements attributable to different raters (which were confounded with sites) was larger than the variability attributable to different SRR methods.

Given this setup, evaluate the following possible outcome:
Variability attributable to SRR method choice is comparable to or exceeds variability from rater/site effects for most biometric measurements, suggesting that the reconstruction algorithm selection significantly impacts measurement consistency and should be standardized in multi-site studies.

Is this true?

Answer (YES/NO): NO